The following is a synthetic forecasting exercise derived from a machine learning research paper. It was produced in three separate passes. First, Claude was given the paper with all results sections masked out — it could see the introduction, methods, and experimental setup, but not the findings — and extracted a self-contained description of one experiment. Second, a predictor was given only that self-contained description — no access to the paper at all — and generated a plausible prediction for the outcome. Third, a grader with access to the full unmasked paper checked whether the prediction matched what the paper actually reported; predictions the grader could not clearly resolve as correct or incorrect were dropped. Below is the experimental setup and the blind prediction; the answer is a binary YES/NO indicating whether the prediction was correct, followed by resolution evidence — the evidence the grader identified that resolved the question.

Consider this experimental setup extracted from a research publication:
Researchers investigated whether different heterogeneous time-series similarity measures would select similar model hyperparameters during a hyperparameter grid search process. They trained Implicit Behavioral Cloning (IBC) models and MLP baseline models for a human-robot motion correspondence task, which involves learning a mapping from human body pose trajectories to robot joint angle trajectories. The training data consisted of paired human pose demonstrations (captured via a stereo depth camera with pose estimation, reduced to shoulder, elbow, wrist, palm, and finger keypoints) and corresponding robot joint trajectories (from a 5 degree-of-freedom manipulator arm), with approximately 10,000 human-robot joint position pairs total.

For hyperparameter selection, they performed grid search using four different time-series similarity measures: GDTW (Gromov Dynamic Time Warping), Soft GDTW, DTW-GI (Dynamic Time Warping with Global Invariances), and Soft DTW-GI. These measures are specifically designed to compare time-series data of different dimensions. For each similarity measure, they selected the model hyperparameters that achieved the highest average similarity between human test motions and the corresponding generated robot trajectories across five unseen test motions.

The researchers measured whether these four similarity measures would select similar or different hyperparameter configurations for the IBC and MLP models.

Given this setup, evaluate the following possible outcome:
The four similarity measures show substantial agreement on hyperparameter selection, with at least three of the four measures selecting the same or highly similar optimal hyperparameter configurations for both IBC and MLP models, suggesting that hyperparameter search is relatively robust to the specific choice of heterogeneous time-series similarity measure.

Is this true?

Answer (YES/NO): YES